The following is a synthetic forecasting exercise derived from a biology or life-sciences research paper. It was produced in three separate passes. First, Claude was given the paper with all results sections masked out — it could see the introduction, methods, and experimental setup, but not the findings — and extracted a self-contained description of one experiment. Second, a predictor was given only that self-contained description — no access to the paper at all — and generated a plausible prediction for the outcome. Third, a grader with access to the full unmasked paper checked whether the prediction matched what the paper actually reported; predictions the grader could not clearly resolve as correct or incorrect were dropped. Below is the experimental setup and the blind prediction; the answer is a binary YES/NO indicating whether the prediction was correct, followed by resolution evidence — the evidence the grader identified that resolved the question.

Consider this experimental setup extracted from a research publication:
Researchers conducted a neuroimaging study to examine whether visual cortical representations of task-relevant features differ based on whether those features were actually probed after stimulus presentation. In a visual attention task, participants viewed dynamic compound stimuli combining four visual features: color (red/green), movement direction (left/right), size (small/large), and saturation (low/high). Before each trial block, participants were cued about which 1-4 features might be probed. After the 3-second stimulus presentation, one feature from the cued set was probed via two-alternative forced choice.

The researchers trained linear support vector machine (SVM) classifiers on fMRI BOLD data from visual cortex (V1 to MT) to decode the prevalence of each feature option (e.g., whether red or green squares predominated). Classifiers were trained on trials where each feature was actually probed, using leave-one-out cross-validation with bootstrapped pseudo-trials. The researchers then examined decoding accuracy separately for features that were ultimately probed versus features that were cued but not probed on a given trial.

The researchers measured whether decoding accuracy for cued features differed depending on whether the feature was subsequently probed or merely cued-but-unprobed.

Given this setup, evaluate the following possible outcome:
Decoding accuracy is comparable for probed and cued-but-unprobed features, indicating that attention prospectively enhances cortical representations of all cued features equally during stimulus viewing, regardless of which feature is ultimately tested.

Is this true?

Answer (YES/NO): NO